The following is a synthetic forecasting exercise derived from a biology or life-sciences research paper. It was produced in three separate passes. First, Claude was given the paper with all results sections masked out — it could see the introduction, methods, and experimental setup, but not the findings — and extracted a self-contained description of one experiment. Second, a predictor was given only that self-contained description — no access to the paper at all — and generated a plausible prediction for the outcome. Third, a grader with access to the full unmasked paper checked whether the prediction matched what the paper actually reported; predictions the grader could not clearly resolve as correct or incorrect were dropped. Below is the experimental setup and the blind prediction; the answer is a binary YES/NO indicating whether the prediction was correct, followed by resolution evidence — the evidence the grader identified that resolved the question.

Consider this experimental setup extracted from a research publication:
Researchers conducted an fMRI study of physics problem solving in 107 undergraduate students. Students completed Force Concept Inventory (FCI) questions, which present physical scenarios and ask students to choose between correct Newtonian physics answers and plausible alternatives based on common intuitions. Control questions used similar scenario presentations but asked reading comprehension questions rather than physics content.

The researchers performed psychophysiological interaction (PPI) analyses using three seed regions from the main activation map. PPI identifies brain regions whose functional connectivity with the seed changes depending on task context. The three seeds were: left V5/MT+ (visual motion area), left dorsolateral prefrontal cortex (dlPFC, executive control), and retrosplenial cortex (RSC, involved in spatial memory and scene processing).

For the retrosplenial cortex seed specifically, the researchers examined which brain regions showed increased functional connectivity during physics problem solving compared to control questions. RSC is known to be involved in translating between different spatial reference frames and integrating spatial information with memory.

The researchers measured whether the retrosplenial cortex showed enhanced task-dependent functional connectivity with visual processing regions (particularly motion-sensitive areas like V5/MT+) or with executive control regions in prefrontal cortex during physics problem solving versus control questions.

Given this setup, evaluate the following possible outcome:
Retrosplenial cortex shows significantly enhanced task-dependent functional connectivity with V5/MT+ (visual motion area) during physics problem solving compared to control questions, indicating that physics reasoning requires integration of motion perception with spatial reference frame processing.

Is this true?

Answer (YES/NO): NO